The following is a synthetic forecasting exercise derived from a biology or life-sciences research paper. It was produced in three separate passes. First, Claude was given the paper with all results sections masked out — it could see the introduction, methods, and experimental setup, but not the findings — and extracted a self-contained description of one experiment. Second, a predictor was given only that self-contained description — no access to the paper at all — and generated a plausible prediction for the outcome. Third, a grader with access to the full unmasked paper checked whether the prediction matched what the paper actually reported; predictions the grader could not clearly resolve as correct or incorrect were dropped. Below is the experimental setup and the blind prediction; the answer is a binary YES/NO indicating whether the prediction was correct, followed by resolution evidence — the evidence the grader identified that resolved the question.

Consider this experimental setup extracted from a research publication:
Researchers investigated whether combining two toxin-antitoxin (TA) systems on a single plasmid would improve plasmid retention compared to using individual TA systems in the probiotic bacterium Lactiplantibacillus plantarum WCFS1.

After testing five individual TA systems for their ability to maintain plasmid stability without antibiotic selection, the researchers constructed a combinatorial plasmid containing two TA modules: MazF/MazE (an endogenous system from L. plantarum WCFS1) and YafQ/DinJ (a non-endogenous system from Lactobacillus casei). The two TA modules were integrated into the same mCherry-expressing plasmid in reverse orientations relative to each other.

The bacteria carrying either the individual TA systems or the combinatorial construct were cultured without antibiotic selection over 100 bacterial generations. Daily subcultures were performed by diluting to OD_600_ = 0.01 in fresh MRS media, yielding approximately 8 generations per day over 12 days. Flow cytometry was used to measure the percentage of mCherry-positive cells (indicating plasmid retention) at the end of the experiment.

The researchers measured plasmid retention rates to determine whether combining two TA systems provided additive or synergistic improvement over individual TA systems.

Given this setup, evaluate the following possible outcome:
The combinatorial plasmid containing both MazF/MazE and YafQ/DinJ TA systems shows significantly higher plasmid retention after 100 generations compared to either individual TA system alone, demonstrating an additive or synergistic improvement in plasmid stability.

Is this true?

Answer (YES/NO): YES